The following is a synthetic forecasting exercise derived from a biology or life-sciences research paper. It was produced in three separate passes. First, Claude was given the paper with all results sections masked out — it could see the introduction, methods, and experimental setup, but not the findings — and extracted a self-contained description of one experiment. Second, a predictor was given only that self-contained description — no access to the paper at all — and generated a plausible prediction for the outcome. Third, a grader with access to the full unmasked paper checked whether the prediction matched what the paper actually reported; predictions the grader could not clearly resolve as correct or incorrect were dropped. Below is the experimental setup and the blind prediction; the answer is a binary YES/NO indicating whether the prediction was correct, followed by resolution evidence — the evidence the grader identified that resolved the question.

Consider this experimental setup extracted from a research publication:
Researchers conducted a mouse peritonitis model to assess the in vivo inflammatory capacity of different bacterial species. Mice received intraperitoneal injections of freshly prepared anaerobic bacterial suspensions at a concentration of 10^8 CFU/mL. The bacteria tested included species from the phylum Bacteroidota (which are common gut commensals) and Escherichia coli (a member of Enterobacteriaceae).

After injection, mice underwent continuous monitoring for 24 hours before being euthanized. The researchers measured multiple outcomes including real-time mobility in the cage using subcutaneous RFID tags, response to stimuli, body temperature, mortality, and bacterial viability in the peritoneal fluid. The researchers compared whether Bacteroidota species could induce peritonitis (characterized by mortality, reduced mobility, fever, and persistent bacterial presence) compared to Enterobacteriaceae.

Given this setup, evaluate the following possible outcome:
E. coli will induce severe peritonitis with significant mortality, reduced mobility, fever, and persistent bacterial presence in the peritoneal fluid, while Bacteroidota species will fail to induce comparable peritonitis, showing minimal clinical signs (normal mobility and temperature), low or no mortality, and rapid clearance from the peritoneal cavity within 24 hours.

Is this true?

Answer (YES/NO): NO